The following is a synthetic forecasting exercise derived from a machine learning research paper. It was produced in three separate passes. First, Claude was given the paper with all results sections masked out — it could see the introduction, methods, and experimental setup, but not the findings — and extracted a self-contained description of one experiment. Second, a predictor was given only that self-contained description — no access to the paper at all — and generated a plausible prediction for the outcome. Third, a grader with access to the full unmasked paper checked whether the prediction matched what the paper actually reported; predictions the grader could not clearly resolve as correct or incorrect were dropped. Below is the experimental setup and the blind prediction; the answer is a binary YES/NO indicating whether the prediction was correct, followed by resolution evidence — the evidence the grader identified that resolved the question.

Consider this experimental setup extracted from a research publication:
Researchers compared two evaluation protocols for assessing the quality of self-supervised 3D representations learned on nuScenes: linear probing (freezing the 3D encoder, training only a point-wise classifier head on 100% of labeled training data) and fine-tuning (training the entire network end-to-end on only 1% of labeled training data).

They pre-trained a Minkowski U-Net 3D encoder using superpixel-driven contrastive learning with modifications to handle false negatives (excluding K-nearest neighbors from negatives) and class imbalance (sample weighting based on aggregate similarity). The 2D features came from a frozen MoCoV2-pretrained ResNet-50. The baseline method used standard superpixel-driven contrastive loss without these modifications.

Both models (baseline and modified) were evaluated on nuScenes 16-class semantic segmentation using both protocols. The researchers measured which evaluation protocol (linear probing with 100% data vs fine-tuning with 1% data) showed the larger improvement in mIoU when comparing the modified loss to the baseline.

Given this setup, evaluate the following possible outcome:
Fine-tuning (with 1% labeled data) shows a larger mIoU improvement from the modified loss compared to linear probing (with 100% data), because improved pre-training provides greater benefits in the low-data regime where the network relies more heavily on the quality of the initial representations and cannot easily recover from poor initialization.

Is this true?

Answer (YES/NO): NO